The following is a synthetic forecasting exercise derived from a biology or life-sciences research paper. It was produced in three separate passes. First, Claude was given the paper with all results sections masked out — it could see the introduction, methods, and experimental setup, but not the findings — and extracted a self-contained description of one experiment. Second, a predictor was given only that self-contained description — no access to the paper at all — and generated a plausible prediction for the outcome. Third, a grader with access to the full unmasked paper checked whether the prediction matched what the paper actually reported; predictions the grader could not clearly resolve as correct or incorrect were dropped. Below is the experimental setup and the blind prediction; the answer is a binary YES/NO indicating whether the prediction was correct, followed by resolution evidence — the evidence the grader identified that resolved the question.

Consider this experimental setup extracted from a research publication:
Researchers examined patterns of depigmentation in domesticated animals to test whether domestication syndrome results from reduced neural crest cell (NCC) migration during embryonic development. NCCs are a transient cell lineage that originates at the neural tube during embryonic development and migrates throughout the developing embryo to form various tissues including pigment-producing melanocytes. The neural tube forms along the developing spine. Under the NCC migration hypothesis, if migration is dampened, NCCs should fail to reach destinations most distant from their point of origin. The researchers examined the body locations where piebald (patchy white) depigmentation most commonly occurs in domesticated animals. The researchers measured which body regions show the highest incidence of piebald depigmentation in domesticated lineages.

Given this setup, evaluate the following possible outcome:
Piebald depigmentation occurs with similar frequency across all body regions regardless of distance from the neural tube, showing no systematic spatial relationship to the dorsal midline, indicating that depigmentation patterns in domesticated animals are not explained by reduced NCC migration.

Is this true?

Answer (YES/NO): NO